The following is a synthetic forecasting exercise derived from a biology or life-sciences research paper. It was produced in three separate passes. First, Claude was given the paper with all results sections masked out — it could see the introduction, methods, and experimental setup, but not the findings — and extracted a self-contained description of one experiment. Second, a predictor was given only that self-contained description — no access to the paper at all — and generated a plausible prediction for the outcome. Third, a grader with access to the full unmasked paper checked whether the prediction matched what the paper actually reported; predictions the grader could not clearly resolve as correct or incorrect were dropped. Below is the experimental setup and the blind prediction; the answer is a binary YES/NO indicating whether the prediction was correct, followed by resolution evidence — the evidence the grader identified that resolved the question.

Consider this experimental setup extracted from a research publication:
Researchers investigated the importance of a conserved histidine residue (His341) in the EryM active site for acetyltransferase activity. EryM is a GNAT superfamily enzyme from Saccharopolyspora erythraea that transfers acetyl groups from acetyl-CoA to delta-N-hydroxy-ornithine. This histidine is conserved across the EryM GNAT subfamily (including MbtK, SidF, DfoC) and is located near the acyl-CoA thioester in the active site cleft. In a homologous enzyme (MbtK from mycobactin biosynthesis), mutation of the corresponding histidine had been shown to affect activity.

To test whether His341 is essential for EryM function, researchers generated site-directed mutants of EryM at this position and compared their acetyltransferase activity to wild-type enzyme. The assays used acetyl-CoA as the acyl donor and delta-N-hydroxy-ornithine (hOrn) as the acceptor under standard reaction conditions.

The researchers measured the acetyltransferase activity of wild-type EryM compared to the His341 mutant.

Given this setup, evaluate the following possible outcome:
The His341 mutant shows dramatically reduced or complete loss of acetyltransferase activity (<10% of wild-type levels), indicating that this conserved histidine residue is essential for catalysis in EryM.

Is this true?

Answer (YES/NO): YES